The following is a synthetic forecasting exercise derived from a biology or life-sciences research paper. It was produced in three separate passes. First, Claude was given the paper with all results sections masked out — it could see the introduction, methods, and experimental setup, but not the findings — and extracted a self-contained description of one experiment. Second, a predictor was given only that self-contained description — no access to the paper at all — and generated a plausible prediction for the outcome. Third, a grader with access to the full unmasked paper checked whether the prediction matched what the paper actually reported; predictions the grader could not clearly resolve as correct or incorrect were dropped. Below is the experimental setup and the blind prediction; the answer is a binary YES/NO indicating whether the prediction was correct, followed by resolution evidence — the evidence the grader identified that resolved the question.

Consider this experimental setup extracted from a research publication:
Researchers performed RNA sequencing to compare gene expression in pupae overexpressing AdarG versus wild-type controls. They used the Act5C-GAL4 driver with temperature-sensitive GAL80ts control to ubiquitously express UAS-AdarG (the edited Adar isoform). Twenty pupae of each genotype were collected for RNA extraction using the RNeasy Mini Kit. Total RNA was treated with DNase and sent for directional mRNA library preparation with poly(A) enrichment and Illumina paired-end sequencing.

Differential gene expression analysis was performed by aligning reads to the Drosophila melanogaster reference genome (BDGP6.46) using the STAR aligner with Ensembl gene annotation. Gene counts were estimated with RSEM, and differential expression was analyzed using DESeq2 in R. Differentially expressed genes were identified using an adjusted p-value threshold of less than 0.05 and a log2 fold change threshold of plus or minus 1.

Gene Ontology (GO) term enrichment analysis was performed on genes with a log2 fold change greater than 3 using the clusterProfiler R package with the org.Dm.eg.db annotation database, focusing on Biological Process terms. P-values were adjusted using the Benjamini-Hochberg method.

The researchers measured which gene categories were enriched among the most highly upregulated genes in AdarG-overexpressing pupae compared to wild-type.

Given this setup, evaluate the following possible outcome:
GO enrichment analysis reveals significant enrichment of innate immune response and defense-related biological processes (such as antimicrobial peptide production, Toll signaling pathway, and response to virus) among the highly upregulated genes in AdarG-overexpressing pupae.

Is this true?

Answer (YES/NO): YES